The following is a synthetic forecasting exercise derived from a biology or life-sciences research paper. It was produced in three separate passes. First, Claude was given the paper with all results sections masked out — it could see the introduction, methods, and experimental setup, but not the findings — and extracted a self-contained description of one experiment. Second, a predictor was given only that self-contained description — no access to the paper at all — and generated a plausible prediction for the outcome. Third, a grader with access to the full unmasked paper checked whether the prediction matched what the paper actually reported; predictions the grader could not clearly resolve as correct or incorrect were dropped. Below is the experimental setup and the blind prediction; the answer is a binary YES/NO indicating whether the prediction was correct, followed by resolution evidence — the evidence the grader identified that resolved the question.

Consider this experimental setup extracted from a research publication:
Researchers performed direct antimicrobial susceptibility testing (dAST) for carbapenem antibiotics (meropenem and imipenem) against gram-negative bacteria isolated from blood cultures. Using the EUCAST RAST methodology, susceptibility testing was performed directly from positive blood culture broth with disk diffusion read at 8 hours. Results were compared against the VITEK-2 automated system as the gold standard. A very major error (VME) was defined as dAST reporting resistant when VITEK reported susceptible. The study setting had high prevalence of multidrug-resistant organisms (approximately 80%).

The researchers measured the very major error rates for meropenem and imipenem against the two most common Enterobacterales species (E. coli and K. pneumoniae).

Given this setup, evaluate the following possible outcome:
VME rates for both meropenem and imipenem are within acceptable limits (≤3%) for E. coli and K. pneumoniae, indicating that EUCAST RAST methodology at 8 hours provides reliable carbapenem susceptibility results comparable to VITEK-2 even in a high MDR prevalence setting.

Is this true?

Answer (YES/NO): NO